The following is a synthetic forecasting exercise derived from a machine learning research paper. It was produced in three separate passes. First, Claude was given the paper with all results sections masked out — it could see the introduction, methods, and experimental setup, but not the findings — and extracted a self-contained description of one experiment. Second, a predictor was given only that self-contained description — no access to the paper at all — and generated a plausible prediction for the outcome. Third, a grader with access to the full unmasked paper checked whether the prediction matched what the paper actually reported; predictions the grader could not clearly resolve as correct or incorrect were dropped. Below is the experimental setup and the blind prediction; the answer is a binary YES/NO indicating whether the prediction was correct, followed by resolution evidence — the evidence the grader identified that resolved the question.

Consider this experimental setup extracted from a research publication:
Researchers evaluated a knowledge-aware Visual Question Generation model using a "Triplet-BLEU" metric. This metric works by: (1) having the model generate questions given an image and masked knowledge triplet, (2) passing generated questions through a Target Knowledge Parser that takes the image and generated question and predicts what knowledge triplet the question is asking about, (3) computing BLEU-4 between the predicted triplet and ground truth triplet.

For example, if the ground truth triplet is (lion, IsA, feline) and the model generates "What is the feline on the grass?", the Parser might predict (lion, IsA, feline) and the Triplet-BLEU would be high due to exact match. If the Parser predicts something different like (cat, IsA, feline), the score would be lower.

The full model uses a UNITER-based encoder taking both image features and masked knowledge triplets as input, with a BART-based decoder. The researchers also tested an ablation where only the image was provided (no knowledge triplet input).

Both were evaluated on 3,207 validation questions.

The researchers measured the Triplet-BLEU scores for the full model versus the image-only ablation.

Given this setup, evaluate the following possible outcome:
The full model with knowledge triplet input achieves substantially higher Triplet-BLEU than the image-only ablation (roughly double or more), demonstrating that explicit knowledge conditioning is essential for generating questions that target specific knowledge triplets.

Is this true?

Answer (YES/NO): YES